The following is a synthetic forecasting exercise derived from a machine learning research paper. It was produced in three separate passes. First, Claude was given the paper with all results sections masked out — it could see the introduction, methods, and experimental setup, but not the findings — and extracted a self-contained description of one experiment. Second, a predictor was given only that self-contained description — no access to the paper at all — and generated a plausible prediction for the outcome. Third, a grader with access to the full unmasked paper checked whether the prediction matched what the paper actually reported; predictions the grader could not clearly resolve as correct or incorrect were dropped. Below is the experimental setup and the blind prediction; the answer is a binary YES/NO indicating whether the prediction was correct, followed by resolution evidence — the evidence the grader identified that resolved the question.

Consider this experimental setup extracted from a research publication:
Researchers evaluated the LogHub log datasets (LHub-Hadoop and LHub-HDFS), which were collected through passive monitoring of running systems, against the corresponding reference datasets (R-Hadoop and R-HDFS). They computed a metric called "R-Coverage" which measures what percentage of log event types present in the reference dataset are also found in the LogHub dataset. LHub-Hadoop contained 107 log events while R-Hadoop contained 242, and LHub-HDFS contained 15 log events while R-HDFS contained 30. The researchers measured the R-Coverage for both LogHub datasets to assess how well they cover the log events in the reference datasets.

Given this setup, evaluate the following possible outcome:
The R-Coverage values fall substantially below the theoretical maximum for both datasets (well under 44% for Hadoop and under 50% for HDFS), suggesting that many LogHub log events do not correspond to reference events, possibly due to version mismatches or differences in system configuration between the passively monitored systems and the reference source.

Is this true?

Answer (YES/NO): NO